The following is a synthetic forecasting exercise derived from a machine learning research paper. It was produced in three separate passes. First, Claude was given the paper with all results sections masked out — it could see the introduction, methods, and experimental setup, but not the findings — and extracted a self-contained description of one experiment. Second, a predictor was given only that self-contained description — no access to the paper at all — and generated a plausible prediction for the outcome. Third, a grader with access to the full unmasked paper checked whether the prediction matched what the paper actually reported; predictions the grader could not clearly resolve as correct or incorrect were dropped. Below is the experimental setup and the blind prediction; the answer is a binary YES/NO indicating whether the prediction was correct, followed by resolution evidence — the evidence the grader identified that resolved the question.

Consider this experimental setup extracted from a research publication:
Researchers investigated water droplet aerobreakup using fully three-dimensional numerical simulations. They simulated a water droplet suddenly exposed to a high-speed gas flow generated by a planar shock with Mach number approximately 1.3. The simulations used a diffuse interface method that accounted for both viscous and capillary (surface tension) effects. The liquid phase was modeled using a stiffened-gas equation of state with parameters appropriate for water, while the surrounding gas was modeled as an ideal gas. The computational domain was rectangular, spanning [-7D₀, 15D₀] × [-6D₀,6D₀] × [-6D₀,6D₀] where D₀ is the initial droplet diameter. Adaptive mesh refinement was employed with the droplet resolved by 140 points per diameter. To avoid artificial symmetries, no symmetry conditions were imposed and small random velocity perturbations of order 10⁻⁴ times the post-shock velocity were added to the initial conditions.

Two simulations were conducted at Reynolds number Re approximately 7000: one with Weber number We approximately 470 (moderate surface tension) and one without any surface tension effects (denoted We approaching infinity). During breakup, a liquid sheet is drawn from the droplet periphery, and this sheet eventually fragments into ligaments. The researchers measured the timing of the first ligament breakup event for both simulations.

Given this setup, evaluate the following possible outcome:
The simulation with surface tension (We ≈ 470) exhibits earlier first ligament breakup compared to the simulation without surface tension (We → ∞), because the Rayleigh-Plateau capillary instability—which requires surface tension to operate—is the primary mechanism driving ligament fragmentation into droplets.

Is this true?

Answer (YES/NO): NO